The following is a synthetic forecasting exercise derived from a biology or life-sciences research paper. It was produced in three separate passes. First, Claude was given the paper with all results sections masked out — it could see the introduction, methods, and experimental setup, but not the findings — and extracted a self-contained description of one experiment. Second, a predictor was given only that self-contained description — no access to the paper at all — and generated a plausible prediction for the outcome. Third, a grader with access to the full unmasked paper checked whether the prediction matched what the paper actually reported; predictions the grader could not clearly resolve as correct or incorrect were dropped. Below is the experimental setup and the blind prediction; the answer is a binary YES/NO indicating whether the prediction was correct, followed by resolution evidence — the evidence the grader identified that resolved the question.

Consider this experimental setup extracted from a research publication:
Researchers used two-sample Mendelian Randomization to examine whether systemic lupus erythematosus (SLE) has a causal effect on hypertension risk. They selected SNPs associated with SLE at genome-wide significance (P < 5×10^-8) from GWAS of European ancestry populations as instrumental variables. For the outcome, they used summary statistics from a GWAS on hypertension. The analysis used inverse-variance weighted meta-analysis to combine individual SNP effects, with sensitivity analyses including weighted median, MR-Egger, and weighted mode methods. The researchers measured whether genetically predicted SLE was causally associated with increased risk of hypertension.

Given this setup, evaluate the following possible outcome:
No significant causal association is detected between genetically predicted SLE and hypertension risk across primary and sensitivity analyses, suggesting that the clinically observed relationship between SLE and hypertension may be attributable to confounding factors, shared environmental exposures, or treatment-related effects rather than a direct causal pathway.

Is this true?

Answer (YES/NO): YES